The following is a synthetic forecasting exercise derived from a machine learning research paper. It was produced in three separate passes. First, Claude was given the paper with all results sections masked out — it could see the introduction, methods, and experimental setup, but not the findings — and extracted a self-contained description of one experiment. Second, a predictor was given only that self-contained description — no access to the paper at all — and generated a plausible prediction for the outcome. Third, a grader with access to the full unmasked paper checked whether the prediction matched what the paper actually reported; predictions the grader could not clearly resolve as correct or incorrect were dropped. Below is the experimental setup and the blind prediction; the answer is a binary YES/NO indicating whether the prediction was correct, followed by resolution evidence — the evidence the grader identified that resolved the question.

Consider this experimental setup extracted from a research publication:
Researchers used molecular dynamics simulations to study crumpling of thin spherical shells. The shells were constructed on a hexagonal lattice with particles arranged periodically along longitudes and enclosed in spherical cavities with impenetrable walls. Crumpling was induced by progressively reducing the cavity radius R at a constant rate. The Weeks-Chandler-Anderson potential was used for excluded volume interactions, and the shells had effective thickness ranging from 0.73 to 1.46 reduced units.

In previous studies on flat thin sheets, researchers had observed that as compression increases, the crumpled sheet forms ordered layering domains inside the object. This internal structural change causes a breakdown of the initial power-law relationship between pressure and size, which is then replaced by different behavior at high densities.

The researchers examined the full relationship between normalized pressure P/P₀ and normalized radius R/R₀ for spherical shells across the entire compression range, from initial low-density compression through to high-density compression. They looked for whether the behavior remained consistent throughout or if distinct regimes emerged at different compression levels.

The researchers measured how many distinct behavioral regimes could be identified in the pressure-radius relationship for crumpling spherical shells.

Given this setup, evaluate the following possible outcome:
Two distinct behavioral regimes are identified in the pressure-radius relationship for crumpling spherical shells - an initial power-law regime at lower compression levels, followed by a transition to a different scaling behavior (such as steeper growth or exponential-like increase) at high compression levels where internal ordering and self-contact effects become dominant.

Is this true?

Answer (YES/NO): NO